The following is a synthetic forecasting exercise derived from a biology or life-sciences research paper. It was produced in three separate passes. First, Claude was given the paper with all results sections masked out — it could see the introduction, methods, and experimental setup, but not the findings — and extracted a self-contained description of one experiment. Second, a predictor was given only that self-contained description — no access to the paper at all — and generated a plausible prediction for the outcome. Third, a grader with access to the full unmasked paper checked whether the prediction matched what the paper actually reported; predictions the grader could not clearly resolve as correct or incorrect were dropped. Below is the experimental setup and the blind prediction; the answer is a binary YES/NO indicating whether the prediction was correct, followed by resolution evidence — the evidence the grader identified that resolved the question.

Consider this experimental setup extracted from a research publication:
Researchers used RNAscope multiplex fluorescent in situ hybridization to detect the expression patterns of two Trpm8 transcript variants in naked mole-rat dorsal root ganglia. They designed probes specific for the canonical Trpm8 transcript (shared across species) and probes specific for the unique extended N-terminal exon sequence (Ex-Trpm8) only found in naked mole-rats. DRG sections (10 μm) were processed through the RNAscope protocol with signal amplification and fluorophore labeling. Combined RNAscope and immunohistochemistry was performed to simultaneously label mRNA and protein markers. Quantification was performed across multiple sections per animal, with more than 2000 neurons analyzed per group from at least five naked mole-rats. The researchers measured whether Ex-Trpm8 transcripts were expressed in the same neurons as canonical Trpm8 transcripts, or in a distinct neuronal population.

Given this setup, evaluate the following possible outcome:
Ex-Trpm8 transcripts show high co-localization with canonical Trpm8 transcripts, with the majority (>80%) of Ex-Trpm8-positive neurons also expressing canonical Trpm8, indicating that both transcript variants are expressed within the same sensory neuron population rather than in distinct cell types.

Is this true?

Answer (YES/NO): NO